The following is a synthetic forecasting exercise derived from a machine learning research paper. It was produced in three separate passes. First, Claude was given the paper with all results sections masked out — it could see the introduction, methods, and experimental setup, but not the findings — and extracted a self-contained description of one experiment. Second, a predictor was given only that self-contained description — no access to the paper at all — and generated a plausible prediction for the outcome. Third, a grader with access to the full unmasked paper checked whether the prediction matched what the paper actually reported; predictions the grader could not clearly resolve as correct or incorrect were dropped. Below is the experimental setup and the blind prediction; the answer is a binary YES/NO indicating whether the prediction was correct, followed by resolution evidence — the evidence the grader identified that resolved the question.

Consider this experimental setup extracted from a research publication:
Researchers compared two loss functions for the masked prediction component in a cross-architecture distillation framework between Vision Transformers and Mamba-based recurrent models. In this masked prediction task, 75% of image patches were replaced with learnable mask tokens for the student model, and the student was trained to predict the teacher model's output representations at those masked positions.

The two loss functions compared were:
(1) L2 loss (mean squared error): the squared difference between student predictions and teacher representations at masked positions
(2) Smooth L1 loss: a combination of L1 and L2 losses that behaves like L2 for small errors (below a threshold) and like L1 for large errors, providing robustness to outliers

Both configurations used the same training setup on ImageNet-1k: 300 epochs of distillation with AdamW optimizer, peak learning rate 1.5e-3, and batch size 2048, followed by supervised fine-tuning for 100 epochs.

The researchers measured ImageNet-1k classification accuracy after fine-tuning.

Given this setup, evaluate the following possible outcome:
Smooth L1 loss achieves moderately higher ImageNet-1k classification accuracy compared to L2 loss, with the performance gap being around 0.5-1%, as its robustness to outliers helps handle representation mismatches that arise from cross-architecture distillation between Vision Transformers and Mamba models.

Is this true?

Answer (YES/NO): NO